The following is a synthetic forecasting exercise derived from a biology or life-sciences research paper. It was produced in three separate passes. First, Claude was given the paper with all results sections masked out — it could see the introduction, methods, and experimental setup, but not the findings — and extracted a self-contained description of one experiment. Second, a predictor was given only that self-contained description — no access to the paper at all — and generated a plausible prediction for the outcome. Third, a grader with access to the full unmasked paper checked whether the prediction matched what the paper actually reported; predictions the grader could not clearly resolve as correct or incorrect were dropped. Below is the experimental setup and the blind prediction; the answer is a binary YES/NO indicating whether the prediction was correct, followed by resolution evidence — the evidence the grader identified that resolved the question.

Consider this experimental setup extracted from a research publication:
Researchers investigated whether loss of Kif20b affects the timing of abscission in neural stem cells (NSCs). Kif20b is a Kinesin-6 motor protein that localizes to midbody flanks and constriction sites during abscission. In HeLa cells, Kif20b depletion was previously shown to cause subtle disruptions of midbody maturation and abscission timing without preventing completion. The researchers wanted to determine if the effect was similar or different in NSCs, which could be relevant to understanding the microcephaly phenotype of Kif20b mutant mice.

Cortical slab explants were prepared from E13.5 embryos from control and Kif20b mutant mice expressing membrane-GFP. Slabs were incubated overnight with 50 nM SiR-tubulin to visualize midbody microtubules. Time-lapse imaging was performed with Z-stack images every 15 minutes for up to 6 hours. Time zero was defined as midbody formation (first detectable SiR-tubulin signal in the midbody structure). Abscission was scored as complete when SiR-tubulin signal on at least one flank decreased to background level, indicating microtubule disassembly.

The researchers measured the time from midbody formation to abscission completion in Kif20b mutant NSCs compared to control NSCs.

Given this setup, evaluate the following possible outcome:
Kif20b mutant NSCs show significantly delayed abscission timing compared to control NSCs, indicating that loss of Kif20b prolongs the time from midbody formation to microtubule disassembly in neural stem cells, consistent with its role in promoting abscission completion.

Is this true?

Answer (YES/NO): NO